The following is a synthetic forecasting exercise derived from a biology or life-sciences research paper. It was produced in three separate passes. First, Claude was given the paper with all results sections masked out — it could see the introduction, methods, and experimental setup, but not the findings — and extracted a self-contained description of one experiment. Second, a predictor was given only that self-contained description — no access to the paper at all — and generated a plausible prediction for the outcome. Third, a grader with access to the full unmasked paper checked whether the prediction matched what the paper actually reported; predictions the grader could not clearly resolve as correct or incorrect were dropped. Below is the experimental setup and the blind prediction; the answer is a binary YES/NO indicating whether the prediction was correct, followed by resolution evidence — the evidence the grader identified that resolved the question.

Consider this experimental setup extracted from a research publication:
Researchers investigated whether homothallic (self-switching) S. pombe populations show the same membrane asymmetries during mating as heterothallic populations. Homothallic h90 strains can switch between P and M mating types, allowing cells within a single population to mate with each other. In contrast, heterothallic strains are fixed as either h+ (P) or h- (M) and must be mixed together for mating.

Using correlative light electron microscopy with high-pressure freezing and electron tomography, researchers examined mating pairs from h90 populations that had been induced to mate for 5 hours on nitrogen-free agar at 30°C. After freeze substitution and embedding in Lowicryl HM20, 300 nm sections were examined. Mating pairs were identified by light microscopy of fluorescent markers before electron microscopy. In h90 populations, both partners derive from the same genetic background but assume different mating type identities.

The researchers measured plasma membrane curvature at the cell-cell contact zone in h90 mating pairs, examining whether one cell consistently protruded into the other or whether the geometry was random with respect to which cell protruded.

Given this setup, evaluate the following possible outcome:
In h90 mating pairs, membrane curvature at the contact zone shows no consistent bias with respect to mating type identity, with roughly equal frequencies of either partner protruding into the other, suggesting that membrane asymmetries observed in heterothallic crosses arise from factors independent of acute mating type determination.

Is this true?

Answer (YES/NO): NO